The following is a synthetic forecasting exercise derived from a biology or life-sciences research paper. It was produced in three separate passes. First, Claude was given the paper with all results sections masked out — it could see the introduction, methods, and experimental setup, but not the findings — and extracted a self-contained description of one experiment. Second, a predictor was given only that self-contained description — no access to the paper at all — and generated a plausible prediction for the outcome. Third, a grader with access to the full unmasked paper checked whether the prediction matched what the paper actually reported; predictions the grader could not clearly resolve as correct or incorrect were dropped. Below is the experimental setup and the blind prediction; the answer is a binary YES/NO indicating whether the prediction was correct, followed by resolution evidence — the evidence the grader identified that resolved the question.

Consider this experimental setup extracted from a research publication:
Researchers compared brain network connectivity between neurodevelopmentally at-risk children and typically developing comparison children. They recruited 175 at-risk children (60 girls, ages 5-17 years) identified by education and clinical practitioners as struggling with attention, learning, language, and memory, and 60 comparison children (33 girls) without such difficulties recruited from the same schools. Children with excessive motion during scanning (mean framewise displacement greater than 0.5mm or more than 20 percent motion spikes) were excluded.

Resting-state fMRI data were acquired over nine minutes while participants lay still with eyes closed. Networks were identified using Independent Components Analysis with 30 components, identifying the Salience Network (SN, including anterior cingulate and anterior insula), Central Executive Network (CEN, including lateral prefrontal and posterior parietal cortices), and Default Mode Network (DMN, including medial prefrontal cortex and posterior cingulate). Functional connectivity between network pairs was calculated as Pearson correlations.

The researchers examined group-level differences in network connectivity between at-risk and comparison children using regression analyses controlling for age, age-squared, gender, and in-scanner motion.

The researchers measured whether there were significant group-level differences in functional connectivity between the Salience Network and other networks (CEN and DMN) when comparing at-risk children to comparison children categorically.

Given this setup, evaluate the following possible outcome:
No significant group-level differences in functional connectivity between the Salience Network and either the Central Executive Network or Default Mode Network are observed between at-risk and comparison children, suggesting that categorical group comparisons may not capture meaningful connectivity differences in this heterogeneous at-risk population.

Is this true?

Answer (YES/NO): YES